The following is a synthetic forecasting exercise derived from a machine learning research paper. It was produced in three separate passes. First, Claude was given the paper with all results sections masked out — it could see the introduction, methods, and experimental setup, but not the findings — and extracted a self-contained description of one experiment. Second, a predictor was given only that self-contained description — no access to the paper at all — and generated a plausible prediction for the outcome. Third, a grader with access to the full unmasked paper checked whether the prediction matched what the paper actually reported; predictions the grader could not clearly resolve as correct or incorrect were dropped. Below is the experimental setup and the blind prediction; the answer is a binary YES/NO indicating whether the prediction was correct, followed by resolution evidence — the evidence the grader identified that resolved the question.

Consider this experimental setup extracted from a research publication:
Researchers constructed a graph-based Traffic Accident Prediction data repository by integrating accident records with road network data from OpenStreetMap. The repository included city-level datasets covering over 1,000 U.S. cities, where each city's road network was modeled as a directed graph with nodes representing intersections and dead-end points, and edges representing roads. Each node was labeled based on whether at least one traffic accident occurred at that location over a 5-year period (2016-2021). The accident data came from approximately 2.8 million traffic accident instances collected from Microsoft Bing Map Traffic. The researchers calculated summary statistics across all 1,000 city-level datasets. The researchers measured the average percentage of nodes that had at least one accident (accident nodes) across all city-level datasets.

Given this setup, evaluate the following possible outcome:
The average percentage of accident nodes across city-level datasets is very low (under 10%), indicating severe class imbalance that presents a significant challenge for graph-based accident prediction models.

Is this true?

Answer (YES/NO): YES